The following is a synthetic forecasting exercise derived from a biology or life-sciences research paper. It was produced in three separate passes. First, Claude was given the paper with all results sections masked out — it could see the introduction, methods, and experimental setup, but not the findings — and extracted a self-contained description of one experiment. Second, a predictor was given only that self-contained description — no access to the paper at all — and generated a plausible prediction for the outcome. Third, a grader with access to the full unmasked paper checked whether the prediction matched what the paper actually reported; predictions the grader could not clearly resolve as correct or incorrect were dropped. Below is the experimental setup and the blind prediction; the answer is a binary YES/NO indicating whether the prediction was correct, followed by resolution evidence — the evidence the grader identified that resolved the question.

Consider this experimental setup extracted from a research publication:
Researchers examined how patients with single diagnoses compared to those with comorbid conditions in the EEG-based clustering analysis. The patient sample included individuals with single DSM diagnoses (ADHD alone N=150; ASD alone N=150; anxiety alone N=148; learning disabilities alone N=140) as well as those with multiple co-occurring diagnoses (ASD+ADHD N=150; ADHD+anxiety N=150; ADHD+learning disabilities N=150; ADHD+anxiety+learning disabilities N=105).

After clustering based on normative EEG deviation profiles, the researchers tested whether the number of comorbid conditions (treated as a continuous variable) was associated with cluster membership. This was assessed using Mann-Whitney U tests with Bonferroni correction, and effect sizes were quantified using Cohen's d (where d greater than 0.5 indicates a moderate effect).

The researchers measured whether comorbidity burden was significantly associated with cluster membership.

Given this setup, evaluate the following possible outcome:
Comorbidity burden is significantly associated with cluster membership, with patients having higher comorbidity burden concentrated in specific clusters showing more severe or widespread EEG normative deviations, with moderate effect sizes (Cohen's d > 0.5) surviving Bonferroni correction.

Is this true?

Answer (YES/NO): NO